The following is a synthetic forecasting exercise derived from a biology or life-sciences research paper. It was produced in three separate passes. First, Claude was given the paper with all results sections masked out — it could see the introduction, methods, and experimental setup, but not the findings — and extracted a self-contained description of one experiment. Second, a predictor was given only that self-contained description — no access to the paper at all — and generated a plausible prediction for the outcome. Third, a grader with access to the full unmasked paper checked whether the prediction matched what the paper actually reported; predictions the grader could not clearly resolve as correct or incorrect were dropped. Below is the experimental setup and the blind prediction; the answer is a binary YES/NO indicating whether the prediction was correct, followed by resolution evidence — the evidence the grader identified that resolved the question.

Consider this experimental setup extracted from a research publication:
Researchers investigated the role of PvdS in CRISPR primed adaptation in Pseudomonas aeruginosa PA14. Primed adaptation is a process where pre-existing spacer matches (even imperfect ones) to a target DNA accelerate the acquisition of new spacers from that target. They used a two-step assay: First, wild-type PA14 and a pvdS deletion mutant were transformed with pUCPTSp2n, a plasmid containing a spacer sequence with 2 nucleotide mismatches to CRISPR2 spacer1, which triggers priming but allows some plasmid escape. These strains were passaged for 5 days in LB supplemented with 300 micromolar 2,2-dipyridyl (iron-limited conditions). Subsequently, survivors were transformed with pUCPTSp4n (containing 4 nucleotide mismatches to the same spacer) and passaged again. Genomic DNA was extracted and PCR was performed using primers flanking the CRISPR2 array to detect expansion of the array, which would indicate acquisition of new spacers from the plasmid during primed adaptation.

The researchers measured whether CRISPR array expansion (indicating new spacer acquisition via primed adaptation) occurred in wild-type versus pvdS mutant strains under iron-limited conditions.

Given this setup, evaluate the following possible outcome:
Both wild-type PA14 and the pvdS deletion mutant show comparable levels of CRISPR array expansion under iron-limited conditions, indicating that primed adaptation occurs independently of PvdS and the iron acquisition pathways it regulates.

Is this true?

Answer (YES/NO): NO